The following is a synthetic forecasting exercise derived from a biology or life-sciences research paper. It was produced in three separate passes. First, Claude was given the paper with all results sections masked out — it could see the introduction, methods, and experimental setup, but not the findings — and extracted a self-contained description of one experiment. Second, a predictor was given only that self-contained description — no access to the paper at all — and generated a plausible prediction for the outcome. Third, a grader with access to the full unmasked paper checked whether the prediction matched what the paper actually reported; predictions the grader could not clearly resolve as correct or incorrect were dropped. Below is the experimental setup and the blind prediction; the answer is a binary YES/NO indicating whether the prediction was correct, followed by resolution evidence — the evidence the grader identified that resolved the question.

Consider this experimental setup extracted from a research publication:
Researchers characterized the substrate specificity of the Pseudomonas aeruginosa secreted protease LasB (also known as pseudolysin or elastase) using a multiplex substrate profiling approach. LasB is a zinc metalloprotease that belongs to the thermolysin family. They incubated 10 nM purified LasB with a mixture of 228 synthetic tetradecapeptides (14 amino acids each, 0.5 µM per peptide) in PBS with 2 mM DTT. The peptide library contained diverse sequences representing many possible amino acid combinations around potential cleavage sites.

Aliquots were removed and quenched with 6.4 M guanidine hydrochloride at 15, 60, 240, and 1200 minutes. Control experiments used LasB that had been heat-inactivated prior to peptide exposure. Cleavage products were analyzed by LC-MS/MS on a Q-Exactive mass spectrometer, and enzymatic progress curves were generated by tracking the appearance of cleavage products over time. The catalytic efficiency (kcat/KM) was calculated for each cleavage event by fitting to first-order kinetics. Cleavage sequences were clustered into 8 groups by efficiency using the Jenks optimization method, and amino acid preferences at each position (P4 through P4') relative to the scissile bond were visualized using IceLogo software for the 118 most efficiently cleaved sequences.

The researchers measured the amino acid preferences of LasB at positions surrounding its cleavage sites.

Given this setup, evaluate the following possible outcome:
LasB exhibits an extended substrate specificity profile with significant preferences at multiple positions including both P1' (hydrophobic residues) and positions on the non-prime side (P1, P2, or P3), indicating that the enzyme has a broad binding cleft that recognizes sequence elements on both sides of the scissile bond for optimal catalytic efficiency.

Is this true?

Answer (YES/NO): YES